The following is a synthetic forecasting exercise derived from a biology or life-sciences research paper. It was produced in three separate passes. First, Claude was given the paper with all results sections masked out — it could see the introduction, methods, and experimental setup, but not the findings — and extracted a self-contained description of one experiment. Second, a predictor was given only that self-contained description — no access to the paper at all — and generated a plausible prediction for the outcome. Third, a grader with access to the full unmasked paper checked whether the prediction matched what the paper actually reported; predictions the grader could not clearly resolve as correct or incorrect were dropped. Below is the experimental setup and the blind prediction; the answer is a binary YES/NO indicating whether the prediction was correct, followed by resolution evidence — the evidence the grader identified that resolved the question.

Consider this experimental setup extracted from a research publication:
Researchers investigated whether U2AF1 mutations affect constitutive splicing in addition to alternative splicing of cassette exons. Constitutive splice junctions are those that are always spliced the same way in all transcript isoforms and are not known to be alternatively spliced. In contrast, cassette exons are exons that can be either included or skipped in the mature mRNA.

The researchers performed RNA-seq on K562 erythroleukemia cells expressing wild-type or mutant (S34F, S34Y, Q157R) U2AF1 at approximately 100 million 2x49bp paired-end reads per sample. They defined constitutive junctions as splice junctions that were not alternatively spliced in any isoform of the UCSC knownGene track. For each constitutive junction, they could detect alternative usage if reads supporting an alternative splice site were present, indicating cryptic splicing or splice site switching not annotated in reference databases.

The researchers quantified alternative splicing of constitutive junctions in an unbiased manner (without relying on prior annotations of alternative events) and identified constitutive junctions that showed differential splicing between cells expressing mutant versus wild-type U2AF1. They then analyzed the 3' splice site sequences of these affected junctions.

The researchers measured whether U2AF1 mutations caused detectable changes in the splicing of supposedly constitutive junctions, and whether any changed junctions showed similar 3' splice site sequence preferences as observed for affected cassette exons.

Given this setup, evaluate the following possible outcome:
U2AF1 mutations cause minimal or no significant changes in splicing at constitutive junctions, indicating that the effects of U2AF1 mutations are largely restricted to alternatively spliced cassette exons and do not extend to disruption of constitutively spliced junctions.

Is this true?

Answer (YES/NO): NO